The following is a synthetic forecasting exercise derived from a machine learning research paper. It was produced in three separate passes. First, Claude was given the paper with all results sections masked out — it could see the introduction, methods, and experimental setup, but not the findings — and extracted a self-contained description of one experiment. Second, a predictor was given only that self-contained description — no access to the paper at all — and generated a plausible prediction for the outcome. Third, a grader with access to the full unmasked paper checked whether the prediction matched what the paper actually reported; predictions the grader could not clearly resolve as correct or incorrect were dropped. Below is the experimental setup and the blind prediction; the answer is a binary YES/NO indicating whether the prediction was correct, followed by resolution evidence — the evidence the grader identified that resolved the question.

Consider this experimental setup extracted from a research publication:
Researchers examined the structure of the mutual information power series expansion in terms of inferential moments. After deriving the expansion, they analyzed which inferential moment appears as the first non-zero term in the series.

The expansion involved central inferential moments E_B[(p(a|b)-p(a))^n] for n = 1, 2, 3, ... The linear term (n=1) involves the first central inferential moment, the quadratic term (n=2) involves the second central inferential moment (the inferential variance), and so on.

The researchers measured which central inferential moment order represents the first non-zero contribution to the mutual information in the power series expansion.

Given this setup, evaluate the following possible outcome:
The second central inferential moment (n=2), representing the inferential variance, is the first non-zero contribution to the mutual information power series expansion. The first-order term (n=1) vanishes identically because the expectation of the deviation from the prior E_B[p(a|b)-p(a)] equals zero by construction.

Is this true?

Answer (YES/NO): YES